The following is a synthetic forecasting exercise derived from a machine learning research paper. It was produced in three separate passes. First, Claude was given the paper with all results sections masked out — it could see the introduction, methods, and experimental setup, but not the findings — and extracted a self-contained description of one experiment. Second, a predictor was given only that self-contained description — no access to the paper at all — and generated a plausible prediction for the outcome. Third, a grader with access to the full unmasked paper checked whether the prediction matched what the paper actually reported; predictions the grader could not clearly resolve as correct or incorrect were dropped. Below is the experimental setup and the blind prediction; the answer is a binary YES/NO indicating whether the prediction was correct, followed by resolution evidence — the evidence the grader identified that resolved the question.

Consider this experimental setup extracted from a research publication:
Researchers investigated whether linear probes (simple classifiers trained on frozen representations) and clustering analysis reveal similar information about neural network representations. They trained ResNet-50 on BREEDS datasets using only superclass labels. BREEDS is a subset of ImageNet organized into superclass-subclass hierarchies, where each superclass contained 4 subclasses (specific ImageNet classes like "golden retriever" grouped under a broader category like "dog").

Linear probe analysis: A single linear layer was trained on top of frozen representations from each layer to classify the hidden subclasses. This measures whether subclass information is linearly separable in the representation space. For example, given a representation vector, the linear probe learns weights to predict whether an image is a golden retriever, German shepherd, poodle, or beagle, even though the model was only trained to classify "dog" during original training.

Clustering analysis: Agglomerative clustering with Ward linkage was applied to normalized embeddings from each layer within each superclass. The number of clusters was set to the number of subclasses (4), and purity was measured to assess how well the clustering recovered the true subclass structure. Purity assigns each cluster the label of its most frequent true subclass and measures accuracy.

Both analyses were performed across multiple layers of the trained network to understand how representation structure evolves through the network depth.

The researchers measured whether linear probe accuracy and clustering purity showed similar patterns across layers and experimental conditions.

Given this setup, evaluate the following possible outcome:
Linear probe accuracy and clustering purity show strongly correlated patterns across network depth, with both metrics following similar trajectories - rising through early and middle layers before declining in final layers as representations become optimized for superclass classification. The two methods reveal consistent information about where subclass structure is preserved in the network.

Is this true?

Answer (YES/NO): NO